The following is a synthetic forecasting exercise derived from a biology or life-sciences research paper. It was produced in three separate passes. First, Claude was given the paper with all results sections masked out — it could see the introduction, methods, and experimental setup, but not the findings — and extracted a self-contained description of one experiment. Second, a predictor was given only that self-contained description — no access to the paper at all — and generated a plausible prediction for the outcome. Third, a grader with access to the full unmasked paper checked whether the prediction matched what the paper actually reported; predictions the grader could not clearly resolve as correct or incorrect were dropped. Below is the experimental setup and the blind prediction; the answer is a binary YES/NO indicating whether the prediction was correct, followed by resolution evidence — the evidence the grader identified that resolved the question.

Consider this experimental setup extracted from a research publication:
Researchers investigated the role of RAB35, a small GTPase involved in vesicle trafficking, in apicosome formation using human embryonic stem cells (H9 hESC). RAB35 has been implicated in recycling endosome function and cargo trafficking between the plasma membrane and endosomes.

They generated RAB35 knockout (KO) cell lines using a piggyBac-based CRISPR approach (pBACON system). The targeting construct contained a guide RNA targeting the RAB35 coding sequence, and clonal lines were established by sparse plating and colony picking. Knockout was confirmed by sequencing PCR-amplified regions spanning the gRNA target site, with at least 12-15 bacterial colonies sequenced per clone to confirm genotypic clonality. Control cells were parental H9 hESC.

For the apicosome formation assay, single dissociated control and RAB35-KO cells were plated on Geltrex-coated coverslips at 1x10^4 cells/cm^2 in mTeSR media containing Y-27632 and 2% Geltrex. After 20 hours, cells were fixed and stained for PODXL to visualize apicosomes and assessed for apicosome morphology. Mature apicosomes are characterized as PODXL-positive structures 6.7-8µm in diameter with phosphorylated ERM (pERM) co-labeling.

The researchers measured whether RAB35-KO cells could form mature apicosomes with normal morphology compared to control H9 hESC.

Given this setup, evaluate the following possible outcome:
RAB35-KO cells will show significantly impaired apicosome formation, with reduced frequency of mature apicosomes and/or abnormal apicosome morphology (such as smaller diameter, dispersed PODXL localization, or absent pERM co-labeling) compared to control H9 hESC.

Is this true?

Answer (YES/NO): NO